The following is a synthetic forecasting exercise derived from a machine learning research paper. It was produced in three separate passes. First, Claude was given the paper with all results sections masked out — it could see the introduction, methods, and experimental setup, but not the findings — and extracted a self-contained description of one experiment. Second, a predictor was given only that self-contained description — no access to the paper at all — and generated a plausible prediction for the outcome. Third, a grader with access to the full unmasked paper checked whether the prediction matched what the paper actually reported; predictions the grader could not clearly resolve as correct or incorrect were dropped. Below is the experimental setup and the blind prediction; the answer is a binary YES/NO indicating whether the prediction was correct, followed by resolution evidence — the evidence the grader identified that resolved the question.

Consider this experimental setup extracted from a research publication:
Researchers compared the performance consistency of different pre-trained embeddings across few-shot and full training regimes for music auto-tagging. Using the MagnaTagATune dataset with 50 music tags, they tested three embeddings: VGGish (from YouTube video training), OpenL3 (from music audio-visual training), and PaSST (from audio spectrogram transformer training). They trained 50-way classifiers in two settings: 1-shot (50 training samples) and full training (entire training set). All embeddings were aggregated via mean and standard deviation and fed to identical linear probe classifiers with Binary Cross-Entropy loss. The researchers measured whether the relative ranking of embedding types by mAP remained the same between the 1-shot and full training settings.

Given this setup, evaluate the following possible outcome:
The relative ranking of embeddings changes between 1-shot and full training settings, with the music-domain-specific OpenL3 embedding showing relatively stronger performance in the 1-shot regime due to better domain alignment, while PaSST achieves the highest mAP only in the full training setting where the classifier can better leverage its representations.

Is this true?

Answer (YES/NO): NO